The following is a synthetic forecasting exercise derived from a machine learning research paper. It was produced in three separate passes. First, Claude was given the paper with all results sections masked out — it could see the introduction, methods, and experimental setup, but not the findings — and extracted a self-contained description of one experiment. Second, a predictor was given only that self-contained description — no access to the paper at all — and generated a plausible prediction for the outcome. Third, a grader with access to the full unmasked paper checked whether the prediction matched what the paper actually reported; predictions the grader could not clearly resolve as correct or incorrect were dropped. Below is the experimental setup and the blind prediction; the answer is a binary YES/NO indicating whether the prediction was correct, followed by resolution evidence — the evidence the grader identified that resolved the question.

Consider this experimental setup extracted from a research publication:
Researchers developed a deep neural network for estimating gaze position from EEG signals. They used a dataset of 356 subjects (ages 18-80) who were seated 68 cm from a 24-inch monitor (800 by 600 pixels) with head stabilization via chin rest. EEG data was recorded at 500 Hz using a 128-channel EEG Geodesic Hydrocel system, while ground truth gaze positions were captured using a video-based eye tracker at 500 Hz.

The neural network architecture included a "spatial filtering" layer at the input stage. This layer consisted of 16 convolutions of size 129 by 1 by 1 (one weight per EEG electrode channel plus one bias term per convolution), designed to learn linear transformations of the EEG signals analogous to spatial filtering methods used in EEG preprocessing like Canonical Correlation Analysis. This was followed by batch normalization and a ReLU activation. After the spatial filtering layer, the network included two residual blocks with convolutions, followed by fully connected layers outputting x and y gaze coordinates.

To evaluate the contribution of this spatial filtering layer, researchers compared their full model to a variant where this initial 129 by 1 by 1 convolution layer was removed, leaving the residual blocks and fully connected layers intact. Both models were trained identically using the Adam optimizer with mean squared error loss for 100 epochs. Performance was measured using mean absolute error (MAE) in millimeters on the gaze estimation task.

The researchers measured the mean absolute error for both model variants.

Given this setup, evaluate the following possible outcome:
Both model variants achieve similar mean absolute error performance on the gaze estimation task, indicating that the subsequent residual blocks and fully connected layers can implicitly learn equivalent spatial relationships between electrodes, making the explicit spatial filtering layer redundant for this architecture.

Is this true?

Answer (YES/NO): NO